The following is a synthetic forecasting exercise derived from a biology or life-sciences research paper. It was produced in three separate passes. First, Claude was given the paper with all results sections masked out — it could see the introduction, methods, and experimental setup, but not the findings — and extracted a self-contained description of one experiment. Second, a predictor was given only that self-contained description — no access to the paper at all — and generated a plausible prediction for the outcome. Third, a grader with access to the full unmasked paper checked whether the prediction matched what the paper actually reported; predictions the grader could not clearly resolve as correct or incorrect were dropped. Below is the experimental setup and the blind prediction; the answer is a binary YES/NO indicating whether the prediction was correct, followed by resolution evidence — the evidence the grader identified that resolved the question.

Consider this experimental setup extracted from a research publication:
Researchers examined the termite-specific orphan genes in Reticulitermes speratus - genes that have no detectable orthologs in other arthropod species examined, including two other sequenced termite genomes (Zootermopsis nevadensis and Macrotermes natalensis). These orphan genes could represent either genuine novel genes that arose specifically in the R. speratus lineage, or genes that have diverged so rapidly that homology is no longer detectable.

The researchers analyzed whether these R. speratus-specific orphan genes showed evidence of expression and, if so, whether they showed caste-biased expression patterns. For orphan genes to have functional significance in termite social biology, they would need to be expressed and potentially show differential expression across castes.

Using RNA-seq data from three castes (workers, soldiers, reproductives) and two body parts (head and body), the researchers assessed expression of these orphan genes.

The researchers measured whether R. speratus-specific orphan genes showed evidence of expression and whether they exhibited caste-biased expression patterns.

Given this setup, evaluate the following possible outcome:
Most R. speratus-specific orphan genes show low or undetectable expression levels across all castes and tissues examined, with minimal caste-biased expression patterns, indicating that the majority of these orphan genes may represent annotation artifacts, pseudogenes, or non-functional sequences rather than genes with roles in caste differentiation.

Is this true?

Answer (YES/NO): NO